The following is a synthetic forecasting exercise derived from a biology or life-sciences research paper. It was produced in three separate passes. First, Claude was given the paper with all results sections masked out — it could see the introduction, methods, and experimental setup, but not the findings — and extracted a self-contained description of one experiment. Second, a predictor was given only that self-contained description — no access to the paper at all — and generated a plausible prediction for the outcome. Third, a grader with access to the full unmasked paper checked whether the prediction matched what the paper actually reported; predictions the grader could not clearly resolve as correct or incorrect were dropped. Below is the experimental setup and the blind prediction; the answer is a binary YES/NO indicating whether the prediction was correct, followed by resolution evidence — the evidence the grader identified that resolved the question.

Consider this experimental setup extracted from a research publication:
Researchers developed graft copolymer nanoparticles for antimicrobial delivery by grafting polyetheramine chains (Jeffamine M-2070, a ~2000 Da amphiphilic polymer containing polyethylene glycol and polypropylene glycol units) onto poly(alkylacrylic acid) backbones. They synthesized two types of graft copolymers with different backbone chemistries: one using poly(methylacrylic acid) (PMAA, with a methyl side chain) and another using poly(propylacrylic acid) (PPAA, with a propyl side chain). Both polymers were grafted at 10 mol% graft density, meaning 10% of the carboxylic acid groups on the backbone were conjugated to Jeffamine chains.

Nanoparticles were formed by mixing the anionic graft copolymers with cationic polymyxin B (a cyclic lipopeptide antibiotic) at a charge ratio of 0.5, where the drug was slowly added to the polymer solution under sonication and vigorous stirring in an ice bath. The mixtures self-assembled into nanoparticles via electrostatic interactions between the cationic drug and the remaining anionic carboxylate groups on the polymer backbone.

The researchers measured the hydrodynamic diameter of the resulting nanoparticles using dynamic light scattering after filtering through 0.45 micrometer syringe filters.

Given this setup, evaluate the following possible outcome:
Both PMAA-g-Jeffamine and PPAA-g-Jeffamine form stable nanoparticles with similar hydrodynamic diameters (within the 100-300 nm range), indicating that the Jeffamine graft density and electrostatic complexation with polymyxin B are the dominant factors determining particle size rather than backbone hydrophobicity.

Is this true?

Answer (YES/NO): NO